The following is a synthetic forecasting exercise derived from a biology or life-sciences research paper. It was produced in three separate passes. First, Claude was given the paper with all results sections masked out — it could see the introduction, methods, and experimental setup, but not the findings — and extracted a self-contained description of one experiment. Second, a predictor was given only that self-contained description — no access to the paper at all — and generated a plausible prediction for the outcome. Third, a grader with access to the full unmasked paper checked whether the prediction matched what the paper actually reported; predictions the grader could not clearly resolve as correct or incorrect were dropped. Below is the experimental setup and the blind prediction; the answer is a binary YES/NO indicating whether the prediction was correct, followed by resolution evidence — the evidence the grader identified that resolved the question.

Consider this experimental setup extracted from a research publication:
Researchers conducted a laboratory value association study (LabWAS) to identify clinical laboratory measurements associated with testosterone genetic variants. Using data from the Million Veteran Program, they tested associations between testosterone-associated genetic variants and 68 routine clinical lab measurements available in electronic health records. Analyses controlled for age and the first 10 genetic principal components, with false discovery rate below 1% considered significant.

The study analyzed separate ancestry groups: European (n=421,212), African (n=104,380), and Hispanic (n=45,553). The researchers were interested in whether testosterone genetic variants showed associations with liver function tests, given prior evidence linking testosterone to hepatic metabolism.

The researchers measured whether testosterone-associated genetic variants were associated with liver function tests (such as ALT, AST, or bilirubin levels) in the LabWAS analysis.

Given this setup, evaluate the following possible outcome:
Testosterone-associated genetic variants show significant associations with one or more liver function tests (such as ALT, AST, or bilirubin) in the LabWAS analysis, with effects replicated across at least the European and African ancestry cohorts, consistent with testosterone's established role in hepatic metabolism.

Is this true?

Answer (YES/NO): YES